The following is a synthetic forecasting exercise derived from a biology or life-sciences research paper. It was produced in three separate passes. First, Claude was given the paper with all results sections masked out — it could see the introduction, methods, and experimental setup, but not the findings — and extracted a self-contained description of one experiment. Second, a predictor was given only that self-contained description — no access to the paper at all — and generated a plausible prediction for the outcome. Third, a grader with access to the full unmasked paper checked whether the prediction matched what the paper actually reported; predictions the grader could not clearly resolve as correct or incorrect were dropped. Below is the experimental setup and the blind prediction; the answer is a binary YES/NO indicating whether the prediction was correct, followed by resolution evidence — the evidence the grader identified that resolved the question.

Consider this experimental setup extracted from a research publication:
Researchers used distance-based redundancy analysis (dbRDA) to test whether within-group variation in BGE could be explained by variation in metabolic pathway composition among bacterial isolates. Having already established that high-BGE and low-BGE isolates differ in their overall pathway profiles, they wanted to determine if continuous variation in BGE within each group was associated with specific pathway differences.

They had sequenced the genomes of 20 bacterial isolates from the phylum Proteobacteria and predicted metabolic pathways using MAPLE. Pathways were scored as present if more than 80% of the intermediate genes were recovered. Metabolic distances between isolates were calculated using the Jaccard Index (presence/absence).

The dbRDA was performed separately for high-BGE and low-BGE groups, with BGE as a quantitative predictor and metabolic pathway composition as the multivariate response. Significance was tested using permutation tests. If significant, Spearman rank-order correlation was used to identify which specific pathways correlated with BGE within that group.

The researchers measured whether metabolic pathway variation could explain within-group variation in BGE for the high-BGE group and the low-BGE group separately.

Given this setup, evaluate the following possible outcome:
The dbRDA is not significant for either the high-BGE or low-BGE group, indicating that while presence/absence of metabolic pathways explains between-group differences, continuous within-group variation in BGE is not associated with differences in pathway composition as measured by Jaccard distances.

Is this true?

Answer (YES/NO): NO